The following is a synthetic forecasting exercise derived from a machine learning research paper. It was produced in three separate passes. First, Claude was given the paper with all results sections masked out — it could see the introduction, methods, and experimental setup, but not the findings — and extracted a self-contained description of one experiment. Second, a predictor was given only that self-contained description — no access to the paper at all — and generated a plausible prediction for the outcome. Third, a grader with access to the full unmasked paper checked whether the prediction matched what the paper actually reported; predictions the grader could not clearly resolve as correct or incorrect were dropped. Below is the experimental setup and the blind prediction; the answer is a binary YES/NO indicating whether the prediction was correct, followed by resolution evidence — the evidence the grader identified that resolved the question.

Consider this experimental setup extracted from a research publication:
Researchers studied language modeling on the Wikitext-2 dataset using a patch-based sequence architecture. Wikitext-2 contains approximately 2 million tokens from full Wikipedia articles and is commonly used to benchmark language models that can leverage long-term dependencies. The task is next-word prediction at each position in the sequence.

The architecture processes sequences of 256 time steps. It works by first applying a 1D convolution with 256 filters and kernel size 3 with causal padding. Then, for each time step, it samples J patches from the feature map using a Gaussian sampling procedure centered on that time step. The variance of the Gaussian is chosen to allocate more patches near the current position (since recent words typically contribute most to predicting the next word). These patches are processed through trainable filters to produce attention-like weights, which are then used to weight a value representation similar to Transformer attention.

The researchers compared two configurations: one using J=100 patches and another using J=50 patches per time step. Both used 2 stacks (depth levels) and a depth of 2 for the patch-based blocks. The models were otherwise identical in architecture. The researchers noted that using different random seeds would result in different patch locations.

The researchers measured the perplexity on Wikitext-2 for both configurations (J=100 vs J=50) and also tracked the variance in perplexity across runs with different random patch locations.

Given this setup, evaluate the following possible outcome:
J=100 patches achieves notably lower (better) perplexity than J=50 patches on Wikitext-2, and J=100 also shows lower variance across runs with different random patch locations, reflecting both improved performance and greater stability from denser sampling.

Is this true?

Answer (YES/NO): NO